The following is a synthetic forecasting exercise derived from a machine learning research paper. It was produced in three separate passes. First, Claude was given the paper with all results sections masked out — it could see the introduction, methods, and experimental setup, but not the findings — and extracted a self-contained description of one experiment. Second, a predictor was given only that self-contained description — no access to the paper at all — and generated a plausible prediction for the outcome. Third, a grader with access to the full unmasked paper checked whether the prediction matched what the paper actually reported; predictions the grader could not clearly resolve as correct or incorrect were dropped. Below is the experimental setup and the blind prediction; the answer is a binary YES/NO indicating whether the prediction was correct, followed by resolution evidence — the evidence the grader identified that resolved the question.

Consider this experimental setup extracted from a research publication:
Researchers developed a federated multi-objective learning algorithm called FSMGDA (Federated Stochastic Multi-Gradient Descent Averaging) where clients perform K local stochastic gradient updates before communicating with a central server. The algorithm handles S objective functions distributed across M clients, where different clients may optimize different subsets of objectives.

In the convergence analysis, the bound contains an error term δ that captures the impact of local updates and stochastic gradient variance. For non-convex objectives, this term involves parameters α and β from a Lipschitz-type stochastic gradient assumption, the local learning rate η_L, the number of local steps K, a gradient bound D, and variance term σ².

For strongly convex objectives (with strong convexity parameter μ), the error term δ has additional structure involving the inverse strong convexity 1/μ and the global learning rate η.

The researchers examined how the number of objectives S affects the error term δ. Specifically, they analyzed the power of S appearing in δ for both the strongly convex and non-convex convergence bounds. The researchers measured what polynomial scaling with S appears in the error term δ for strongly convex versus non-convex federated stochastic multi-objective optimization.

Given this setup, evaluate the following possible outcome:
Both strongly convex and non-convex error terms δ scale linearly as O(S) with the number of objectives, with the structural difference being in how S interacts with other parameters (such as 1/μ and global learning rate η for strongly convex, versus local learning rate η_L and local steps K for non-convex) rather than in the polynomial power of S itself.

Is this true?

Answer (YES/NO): NO